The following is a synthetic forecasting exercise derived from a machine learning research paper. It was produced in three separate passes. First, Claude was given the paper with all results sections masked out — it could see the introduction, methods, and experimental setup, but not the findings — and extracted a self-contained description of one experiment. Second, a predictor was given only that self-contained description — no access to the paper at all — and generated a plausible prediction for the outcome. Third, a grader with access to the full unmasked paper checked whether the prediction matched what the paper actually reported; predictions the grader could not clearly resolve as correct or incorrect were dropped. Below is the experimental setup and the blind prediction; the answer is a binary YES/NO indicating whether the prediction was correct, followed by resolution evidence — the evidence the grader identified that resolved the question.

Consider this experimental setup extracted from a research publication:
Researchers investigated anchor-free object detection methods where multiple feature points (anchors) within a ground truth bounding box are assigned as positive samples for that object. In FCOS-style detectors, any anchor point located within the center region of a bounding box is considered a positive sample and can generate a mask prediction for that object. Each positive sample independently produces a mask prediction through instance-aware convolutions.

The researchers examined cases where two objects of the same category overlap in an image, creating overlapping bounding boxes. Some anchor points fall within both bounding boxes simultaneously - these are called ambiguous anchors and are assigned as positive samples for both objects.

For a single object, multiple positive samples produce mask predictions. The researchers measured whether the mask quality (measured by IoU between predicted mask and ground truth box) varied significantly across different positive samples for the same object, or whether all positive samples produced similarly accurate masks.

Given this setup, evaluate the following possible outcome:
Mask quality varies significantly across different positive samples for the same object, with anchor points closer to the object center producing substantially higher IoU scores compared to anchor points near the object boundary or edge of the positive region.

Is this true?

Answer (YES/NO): YES